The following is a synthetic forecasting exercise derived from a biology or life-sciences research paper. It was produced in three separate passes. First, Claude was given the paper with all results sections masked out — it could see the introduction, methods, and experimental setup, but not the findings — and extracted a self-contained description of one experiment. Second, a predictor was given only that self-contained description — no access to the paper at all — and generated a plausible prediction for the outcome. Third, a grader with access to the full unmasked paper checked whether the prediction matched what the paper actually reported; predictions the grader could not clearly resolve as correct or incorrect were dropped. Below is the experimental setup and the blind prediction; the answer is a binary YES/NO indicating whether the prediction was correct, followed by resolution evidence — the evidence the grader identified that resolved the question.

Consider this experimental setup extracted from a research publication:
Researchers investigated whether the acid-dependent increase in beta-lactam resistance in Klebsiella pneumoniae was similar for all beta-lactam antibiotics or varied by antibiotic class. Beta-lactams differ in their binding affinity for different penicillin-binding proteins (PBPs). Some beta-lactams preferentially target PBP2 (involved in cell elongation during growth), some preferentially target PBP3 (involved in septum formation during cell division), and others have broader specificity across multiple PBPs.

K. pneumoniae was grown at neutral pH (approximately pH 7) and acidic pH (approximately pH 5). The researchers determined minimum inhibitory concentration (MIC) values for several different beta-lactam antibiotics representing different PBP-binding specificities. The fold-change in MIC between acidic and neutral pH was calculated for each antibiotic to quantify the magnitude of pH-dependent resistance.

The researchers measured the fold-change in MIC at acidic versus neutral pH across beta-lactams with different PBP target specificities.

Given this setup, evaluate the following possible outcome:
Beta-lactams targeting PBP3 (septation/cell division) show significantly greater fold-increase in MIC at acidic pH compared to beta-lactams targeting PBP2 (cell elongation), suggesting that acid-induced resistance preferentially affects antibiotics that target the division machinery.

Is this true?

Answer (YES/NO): YES